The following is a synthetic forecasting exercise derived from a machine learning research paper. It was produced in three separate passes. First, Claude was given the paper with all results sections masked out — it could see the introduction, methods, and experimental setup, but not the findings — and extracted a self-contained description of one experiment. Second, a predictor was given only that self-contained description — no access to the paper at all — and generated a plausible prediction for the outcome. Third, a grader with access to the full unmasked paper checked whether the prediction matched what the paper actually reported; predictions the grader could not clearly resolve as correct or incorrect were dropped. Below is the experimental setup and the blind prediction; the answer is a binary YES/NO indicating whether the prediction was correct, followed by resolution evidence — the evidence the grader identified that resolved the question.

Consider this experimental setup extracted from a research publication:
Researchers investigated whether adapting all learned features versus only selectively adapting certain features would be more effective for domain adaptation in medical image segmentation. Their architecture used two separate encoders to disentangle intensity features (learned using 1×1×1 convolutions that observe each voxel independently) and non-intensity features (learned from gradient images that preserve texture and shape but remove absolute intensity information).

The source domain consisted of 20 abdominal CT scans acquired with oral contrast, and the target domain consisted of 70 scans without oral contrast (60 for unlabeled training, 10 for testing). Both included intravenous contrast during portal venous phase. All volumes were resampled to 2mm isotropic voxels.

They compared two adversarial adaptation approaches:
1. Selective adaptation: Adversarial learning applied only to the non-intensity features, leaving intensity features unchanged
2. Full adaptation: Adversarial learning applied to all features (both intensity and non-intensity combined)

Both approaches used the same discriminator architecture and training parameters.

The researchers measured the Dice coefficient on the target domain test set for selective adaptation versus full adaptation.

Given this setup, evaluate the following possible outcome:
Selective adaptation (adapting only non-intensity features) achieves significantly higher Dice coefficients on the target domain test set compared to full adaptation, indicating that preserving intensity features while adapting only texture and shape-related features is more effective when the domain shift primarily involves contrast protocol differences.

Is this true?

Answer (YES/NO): YES